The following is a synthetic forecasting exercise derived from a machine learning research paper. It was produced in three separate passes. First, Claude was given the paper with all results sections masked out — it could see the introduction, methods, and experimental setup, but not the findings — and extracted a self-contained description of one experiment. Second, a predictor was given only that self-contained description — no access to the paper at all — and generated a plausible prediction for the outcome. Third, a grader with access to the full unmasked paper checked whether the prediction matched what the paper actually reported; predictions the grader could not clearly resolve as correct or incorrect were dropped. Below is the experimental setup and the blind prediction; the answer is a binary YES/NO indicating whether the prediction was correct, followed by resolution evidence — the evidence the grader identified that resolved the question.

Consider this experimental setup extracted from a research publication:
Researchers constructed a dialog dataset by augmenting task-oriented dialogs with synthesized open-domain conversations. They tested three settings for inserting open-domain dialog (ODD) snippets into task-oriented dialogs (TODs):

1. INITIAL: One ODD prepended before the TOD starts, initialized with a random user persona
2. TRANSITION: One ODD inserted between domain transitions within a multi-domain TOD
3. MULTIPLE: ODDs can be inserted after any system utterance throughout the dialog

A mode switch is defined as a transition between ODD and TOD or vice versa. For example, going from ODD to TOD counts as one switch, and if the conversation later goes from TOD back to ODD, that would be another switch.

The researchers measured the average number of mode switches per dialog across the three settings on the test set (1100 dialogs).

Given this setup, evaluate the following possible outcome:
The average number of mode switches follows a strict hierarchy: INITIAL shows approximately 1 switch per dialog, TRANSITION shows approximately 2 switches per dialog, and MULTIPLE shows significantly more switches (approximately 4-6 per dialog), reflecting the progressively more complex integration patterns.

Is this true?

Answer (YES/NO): YES